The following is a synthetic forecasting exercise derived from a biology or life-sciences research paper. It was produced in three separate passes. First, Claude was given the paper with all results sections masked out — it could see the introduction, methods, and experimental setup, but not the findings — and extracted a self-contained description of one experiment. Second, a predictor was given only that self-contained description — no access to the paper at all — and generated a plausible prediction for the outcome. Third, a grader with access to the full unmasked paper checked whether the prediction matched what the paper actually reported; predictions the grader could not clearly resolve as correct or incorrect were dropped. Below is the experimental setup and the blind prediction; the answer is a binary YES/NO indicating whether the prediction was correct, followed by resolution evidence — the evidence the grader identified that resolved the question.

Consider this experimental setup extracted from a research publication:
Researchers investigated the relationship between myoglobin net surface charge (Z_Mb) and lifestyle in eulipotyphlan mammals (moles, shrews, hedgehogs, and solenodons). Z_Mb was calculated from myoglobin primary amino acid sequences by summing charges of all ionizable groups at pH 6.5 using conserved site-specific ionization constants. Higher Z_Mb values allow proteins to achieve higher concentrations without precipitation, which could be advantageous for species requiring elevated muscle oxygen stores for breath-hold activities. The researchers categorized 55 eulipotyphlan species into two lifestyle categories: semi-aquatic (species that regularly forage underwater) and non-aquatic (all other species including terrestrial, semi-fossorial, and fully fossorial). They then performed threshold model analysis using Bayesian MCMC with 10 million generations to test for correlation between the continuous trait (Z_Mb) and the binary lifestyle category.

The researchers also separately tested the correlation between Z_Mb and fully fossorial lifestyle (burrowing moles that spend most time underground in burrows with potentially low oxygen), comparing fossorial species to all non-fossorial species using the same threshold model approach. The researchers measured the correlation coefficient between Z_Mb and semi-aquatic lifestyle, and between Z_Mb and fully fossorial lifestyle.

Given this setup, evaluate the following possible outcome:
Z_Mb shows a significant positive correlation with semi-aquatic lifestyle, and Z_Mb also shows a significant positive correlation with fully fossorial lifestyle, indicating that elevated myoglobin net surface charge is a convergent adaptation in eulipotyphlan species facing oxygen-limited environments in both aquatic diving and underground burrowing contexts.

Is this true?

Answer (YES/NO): NO